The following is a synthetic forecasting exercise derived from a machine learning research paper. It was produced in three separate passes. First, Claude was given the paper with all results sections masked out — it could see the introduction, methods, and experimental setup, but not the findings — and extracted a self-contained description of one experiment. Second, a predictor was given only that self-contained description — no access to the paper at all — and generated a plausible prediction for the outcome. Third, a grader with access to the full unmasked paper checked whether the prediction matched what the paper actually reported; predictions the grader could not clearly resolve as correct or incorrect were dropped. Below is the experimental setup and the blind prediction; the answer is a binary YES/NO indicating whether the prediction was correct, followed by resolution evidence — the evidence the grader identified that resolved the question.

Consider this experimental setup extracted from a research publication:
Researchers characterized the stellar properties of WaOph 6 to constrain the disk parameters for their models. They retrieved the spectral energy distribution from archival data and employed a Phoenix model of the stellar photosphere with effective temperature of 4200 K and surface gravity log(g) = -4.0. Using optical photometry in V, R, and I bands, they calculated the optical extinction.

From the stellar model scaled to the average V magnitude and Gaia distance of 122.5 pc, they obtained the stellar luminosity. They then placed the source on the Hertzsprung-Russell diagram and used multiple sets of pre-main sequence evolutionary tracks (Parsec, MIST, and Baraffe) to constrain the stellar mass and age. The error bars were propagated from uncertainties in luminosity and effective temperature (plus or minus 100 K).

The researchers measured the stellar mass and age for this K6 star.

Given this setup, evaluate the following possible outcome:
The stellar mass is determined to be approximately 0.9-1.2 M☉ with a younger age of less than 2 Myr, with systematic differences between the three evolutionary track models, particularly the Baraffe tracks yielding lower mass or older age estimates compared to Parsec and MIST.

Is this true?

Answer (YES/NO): NO